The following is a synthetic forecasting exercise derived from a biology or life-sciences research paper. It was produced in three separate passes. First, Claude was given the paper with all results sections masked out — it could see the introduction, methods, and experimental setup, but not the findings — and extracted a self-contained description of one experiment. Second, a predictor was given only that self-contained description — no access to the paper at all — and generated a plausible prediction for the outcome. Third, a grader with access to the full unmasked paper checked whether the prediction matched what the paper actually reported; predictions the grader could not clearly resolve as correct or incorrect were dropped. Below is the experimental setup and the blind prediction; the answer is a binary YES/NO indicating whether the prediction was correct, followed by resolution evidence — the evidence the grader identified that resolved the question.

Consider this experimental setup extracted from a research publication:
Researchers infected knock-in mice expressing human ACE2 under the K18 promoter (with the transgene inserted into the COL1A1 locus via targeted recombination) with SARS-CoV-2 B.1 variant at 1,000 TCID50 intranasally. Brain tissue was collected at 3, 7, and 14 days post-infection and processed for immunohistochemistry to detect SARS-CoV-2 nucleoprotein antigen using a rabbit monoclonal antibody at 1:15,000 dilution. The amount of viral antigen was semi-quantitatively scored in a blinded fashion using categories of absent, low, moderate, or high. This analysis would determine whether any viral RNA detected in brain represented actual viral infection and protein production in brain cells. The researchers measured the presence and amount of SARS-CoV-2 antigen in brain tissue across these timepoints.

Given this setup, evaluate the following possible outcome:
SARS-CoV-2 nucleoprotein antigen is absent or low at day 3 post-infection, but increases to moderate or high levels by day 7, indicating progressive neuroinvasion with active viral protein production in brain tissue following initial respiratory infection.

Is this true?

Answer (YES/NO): NO